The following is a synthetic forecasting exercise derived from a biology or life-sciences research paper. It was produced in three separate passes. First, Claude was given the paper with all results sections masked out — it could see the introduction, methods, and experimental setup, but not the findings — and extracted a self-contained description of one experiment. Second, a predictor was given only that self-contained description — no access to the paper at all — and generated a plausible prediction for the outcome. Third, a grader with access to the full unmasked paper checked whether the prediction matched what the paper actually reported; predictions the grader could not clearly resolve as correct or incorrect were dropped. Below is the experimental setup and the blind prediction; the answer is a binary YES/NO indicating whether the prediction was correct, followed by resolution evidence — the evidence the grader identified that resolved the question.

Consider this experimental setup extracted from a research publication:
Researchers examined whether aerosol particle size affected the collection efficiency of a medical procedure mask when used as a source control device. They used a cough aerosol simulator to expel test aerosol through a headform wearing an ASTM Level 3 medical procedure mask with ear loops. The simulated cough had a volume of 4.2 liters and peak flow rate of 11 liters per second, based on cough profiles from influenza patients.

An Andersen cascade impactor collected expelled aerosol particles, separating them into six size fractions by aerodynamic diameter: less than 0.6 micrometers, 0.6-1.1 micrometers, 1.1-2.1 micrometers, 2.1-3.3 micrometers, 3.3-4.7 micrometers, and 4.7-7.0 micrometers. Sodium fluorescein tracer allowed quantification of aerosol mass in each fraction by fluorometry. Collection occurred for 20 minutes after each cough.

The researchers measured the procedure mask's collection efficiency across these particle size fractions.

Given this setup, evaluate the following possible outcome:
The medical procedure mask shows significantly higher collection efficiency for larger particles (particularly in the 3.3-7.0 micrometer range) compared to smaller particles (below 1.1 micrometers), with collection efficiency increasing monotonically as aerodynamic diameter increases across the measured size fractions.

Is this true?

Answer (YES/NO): YES